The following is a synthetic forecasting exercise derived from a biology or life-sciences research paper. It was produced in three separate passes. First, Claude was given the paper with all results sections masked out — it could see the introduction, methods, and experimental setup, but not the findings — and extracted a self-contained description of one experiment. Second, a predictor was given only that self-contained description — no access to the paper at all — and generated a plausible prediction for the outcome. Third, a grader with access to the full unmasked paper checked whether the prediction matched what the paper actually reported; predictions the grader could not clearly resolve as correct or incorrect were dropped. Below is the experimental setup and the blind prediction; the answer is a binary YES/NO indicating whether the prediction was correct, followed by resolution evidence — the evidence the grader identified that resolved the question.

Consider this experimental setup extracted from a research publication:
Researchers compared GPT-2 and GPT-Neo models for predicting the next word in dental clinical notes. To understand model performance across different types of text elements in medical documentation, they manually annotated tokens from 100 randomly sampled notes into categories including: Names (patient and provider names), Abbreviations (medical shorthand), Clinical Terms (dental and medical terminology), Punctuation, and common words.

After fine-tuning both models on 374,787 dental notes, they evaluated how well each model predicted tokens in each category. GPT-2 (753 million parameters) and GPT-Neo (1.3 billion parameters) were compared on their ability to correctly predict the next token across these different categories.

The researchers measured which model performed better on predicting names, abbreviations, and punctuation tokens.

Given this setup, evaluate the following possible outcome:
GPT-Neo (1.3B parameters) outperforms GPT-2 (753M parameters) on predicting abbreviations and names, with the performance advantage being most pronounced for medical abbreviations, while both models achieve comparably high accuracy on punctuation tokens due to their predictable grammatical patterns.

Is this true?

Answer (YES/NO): NO